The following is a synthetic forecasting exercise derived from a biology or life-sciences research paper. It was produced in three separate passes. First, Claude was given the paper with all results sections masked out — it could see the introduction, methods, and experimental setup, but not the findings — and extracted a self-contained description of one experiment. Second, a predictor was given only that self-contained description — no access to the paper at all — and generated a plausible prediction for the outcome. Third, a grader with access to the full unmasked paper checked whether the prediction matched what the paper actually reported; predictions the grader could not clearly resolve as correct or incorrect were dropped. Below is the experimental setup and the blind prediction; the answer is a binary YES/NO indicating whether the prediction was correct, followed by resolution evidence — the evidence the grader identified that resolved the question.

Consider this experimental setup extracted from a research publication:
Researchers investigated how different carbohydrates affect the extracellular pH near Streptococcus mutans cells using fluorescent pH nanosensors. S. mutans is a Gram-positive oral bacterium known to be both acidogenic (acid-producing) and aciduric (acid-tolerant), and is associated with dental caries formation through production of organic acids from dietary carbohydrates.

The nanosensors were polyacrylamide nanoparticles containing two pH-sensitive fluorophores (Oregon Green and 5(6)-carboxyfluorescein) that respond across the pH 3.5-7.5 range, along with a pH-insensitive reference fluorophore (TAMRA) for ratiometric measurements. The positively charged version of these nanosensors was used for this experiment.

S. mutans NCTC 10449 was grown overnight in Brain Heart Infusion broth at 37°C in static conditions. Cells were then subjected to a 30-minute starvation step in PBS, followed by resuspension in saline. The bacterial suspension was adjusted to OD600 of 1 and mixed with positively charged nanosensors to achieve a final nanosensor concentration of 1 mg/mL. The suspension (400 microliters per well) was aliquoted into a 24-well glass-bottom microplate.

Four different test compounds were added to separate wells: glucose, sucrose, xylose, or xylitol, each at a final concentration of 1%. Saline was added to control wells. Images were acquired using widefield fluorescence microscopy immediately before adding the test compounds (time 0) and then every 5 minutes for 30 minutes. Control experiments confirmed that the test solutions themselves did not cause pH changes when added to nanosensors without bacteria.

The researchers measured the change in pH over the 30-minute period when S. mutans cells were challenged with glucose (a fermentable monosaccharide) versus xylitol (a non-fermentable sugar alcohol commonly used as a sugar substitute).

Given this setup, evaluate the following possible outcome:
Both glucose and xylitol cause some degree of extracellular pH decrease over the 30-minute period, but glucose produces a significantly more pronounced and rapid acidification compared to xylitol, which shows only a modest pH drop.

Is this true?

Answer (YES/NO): NO